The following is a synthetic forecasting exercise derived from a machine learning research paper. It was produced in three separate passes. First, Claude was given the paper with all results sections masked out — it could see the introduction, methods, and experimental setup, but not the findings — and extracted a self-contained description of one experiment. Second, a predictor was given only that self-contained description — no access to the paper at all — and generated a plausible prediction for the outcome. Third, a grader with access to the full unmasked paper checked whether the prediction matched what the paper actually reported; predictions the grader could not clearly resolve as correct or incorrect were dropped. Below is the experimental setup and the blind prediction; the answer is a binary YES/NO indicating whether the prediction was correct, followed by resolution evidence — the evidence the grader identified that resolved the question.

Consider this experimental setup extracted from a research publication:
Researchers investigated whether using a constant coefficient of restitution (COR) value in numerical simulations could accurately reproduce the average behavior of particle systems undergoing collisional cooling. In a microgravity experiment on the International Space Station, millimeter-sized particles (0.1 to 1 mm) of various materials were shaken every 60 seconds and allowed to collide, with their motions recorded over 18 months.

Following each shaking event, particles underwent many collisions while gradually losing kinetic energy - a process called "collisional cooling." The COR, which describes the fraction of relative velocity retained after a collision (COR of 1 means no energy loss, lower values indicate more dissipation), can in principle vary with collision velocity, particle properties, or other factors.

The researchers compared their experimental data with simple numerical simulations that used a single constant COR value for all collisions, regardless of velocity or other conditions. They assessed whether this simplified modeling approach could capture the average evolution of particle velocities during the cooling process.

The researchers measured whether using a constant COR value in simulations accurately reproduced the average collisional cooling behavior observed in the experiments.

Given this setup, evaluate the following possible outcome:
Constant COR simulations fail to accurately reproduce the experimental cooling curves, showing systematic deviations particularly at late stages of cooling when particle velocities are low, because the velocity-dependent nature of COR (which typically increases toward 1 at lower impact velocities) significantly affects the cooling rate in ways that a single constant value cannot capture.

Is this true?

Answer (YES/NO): NO